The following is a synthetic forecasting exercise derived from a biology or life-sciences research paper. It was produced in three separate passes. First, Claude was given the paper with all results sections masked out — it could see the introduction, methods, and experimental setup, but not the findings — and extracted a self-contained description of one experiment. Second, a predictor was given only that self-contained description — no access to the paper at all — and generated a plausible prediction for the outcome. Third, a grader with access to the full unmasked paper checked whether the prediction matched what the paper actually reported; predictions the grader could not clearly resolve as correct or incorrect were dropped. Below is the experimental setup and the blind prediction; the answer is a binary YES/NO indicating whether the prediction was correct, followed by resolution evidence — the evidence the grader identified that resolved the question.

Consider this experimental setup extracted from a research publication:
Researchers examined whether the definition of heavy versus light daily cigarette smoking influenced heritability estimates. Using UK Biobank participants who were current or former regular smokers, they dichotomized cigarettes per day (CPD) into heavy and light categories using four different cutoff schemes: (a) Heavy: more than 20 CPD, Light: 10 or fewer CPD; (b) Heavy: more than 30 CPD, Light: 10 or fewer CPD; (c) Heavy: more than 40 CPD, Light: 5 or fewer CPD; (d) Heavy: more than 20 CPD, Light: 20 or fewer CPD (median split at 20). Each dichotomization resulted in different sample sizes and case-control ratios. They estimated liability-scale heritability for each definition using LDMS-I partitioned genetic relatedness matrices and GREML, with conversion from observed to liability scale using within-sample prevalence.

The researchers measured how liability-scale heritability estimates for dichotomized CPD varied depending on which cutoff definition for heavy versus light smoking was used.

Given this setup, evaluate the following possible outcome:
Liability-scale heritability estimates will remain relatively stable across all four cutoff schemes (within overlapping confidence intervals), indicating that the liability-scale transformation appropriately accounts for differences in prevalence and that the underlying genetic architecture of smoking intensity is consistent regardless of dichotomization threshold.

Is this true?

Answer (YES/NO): NO